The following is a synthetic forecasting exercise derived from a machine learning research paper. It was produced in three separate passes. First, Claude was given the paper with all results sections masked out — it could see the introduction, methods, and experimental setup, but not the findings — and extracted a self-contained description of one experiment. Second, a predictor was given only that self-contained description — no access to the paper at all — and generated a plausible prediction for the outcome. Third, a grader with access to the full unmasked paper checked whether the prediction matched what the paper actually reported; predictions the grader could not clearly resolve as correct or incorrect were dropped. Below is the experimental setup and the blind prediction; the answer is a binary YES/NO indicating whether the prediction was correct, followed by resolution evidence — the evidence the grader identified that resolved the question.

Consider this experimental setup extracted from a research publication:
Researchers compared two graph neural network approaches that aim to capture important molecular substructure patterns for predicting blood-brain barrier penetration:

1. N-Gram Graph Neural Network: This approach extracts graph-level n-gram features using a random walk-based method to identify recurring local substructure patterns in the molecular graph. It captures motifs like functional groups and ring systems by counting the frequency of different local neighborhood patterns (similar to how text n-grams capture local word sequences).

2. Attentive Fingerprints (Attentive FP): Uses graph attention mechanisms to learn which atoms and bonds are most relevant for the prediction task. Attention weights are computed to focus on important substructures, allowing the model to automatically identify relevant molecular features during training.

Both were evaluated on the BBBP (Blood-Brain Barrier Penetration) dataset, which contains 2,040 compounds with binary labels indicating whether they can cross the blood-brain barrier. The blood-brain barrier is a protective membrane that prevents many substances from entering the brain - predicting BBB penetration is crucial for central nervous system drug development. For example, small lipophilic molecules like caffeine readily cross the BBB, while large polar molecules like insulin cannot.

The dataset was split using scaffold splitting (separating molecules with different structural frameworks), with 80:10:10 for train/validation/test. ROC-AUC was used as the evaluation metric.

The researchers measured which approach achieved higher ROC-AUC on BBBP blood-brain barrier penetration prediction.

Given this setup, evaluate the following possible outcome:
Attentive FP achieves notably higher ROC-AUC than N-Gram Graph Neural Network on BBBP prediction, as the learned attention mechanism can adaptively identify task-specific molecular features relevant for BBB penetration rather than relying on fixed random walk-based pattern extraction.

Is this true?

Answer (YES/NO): NO